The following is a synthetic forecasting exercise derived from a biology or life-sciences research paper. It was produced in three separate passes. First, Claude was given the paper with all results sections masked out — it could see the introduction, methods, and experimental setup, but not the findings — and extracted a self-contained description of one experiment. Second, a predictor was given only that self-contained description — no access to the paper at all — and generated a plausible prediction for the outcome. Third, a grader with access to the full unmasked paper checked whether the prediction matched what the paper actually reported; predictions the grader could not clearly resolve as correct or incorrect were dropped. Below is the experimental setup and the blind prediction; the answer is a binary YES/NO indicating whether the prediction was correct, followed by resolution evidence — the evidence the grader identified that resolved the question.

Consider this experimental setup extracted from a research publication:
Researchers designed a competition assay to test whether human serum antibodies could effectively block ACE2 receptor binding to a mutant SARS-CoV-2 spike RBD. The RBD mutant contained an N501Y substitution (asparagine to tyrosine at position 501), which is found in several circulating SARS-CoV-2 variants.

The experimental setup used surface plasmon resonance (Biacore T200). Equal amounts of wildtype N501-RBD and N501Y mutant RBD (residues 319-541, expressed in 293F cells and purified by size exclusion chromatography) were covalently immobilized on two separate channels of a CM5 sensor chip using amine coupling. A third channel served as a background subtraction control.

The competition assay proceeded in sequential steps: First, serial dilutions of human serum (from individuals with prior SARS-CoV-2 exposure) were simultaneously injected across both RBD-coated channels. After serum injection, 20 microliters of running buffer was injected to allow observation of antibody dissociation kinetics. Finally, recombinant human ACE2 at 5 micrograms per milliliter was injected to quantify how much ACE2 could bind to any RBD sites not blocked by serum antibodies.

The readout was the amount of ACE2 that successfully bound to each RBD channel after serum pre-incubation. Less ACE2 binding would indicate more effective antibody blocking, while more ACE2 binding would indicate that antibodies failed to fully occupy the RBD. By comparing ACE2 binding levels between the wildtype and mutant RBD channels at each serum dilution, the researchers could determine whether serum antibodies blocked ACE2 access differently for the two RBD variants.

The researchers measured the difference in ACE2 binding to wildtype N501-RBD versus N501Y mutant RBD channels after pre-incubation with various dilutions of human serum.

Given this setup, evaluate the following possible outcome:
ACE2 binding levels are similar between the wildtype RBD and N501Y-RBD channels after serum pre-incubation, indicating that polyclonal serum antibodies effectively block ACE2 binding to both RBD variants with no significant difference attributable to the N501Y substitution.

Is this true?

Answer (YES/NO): NO